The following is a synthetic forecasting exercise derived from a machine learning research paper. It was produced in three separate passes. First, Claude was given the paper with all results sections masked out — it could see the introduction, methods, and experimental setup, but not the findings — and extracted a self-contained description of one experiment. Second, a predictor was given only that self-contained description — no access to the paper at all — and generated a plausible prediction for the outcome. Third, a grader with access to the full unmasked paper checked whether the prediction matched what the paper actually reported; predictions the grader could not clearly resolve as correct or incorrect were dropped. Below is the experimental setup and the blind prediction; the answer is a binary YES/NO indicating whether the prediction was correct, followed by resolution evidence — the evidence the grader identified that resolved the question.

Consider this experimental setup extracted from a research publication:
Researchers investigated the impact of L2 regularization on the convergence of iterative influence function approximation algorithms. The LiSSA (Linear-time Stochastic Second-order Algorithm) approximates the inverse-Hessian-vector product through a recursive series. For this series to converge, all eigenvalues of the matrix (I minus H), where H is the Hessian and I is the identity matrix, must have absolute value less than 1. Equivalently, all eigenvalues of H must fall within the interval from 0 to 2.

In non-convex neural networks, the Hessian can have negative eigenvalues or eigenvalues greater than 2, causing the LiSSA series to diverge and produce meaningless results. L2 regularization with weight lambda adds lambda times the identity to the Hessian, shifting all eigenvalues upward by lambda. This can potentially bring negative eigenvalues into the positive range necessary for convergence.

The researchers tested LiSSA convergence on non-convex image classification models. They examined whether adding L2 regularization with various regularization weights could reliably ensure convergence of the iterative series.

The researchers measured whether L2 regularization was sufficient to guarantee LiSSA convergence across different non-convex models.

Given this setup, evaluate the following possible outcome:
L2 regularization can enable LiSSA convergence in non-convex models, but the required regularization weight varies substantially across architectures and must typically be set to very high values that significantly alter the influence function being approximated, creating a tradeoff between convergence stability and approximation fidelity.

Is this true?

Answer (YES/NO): NO